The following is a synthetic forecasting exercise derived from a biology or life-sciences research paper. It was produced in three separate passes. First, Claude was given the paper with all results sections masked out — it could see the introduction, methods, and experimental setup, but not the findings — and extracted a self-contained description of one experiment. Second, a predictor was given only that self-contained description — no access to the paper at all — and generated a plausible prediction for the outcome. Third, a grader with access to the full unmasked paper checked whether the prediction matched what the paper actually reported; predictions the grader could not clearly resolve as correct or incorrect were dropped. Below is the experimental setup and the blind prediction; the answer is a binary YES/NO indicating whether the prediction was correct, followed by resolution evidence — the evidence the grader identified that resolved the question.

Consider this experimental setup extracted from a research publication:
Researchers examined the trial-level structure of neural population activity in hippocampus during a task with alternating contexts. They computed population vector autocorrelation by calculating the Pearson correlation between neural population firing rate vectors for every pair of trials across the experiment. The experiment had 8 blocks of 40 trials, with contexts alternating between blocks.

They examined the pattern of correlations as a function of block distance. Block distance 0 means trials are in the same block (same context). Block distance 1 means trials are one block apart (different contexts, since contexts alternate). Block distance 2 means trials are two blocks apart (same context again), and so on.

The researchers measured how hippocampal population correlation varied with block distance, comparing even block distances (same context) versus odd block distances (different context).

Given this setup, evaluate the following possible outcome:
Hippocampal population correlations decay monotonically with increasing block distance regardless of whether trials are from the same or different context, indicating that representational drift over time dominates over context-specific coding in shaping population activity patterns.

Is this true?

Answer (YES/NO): NO